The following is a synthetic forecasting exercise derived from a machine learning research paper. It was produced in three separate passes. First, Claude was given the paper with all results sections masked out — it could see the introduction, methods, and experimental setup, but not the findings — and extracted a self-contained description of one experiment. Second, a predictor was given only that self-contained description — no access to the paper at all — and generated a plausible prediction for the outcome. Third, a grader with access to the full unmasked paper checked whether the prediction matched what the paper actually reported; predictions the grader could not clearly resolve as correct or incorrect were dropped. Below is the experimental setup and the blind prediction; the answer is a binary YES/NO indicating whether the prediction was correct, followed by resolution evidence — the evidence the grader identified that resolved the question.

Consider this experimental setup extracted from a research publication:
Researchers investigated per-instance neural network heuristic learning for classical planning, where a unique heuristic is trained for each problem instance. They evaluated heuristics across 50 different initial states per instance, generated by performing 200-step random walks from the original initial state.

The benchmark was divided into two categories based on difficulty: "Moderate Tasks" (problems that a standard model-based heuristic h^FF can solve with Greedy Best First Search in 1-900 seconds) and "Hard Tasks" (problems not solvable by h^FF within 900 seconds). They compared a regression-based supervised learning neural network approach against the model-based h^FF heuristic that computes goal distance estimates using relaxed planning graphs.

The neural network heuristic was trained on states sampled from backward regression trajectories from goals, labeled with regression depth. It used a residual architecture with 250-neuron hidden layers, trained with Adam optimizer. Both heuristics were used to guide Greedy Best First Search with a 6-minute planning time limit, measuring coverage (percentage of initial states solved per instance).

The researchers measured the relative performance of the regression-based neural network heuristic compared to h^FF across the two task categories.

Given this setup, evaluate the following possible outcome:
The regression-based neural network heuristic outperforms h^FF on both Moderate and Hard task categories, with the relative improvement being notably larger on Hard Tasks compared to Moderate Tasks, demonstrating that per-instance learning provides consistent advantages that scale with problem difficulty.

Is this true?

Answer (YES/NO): NO